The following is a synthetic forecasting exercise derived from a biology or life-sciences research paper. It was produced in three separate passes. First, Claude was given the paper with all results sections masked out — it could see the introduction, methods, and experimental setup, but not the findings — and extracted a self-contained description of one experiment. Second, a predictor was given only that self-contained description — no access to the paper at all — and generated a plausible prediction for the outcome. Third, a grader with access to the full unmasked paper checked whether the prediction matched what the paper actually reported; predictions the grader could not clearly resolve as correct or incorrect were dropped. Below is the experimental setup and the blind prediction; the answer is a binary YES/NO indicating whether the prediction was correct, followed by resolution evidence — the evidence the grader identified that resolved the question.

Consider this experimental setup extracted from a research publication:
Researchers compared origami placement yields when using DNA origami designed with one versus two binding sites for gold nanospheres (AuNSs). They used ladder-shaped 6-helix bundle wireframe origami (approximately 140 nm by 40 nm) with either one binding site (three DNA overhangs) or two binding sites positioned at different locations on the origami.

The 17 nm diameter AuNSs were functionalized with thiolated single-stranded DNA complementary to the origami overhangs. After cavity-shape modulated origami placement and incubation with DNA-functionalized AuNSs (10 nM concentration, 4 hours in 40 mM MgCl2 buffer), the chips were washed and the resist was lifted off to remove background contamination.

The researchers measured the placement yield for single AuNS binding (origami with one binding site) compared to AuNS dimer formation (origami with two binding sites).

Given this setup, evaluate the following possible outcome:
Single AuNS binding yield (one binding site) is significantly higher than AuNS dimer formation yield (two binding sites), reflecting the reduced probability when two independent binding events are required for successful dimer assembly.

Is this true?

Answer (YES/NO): YES